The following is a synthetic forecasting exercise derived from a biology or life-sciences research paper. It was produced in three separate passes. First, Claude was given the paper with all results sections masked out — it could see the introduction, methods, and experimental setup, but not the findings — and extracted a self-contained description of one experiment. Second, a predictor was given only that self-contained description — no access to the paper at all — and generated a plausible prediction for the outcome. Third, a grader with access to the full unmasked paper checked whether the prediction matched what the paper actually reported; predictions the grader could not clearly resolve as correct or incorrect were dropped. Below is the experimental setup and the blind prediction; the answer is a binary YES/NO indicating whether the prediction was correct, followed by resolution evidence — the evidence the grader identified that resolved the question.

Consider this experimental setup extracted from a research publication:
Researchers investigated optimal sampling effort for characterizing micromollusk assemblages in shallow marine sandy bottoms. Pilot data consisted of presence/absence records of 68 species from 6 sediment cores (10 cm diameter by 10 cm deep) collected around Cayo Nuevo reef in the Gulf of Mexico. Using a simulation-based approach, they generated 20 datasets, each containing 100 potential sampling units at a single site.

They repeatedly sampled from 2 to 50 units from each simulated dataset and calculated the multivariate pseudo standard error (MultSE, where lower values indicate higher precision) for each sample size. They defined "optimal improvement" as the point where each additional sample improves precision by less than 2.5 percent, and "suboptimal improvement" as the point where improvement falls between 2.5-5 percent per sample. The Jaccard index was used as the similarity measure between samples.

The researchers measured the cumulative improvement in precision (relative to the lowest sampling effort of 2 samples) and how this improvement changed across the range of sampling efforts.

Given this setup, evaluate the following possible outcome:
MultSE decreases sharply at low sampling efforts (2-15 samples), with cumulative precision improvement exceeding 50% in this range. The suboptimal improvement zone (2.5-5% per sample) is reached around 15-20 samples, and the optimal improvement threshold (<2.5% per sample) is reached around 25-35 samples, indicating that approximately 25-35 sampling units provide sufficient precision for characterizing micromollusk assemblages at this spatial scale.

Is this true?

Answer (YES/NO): NO